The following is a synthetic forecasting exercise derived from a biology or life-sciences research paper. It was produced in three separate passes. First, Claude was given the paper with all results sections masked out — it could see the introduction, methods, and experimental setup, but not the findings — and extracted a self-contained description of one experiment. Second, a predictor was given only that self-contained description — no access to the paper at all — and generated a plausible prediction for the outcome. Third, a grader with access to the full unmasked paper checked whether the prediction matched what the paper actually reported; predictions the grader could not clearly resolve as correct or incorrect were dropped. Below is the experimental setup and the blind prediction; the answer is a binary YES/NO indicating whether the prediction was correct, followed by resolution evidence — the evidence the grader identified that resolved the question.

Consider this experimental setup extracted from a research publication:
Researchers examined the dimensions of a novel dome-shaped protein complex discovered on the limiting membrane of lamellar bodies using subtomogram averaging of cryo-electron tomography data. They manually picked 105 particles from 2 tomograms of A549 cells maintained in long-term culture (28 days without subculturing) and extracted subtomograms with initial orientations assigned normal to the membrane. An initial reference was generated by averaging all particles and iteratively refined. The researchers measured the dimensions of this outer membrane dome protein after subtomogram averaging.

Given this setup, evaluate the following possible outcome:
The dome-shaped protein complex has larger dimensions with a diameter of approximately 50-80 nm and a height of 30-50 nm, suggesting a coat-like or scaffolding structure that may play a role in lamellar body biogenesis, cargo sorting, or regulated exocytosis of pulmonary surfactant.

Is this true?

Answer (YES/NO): NO